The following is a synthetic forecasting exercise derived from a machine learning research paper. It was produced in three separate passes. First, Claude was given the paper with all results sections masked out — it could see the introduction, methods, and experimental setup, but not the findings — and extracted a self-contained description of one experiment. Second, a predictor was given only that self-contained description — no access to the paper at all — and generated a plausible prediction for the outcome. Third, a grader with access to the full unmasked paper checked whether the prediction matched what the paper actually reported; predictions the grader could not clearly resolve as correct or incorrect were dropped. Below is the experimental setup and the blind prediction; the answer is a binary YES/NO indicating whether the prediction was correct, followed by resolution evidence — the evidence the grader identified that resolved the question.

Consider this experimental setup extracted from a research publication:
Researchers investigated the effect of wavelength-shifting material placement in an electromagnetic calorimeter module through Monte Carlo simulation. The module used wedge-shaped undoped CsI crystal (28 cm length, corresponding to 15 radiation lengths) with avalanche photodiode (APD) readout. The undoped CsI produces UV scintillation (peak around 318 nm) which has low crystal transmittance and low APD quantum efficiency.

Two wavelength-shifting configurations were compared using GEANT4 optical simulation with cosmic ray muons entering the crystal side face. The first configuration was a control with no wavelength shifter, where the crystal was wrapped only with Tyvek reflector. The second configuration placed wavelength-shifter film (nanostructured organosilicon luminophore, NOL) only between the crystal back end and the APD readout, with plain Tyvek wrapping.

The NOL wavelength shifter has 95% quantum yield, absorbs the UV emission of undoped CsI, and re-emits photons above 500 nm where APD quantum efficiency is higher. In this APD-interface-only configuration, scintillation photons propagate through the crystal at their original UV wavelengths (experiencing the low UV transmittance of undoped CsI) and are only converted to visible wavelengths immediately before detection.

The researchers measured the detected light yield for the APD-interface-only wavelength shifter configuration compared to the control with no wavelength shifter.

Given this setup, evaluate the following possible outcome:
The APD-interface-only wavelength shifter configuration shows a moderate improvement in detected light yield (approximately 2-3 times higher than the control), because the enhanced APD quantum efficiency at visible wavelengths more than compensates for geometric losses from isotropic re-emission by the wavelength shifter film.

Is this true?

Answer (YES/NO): NO